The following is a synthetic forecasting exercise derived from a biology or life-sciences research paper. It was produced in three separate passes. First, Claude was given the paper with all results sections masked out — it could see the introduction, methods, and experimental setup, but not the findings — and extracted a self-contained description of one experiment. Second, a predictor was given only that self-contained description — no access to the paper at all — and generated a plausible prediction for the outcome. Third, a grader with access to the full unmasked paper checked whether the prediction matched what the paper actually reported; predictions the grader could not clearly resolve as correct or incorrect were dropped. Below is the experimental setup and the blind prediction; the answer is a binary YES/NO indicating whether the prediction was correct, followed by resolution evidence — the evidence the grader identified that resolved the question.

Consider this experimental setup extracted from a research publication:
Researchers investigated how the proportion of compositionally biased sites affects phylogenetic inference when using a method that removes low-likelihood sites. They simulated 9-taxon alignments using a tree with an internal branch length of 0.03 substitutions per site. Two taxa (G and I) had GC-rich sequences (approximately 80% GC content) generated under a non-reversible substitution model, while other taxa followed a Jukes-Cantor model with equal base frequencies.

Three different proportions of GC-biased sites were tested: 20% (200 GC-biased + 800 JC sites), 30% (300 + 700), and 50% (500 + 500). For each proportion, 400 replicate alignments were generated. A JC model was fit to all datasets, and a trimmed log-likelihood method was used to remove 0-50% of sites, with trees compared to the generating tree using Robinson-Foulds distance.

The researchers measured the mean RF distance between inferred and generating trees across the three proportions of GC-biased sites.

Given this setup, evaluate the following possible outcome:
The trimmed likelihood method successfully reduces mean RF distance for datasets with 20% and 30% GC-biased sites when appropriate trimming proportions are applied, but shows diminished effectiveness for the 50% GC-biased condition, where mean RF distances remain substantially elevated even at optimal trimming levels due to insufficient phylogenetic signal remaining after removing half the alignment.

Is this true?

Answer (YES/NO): NO